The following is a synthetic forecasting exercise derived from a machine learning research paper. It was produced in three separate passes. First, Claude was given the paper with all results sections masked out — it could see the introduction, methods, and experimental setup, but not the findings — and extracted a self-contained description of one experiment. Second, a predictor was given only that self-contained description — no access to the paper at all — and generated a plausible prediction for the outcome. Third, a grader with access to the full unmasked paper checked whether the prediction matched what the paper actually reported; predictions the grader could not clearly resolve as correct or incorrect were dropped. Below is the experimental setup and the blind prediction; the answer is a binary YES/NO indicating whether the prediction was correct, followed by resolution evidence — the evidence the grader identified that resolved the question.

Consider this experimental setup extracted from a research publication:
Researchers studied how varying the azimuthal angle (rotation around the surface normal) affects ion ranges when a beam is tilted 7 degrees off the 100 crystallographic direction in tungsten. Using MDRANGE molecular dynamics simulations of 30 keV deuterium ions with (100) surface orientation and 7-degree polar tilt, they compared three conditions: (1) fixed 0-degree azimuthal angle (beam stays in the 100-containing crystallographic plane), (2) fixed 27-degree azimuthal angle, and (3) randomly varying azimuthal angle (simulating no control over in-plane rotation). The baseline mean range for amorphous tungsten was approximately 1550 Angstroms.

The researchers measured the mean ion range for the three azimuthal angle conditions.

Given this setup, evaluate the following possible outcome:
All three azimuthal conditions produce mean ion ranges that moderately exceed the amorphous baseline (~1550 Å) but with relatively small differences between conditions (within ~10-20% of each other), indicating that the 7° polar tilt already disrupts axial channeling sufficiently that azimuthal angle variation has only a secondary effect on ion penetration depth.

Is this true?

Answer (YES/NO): NO